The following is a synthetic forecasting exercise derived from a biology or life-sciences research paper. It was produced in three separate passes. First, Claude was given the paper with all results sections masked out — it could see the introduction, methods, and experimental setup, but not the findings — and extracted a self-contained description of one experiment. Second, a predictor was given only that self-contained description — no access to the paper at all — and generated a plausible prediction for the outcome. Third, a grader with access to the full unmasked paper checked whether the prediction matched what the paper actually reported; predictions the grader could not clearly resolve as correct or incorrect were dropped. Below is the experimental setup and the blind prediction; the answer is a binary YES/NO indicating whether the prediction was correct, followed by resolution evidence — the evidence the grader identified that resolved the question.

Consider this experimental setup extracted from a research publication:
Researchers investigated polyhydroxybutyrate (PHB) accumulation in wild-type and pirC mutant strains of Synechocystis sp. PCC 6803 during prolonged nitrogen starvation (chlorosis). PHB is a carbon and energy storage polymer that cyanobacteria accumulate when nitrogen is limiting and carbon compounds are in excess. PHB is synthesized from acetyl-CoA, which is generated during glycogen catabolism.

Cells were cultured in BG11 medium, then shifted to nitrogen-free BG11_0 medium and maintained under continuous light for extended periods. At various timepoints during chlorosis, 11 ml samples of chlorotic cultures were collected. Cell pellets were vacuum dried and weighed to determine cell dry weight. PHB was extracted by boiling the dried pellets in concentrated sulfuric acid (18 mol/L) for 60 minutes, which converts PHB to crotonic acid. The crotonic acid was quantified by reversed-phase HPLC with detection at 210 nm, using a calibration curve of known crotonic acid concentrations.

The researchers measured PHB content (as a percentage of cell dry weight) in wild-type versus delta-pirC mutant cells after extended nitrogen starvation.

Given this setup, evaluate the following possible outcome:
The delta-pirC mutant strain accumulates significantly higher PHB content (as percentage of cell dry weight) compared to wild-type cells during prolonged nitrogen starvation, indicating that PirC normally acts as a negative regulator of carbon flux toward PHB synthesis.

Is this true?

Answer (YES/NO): YES